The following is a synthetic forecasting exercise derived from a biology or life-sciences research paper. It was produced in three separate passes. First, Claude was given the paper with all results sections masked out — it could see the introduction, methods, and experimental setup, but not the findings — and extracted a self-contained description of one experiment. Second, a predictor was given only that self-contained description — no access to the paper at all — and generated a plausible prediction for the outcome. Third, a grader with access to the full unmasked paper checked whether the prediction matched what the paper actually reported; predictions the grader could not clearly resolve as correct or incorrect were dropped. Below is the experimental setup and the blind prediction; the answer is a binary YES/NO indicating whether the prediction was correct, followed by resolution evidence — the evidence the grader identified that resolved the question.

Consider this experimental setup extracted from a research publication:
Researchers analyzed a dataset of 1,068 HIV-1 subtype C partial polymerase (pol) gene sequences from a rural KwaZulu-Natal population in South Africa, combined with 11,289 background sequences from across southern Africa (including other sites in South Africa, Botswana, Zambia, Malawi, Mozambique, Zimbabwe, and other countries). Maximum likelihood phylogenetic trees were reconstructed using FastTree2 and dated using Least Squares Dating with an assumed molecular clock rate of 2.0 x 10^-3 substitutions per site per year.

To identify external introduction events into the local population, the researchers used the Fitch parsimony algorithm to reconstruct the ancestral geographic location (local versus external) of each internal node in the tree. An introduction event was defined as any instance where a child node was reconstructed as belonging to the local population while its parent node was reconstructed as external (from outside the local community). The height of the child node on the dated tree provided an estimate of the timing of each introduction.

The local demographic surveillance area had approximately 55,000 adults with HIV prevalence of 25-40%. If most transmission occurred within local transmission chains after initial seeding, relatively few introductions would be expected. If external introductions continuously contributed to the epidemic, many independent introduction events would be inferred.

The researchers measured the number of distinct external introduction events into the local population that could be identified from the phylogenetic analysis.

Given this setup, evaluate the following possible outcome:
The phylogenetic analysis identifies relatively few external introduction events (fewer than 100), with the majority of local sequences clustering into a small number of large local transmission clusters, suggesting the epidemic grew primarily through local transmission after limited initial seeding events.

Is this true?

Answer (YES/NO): NO